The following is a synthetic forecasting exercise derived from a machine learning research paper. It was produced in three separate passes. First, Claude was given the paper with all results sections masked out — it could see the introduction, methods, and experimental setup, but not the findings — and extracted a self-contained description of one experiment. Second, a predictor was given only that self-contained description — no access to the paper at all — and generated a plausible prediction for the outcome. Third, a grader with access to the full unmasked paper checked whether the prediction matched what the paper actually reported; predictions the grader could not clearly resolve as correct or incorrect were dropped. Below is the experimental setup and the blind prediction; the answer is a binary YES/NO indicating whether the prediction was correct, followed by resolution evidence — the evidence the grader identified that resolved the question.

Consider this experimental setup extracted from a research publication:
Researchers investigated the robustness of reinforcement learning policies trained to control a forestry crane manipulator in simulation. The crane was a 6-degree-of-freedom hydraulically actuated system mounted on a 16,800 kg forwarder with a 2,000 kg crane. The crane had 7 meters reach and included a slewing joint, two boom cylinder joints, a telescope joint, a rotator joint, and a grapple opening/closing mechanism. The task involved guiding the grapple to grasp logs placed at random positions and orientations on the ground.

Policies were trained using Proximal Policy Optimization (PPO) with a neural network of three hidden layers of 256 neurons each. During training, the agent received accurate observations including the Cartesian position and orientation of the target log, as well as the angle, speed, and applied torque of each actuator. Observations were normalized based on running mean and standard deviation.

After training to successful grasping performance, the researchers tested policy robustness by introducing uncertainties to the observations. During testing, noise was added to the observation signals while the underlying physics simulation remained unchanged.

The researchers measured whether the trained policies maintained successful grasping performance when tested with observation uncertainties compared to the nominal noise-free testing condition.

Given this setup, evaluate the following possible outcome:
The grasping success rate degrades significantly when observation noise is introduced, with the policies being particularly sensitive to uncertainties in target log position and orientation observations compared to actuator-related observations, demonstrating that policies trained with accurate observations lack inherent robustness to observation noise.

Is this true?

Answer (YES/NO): NO